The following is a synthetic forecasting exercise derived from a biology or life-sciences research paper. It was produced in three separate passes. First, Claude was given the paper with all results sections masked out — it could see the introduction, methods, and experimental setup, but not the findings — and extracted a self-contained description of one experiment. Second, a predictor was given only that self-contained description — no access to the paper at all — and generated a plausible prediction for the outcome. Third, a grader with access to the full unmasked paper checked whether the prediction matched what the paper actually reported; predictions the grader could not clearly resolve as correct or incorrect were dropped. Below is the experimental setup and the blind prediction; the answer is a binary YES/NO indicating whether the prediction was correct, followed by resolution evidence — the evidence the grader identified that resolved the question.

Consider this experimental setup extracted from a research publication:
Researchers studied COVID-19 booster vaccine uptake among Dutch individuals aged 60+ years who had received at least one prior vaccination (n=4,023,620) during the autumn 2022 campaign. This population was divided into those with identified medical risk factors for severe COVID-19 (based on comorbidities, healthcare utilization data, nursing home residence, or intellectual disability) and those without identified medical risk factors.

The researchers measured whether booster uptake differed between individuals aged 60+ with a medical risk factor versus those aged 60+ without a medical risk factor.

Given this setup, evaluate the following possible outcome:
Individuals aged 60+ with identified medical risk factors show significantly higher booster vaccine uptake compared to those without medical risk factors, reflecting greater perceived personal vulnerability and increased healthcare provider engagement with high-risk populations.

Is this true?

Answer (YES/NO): NO